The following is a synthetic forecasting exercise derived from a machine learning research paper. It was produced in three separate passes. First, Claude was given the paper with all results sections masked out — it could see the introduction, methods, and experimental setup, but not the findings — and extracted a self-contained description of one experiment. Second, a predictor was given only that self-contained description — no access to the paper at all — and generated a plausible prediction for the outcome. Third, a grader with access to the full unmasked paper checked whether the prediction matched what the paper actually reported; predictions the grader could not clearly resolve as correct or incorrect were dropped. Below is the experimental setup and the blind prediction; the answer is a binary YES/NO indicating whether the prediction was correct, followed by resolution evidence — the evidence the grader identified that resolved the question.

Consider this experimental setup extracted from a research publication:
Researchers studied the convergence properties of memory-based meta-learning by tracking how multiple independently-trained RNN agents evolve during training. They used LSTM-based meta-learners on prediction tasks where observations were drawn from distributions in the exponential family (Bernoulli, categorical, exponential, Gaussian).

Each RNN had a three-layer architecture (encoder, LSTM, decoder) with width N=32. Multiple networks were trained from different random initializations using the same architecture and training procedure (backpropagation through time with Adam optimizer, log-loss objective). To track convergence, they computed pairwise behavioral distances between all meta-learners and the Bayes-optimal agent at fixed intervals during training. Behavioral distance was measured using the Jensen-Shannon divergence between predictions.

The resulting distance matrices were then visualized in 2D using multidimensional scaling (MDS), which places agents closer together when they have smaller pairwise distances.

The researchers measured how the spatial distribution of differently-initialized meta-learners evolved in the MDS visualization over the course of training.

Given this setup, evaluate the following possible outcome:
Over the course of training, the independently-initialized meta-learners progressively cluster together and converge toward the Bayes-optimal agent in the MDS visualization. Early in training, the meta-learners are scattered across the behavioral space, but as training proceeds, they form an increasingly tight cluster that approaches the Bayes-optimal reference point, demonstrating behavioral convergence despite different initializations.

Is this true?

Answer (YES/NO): YES